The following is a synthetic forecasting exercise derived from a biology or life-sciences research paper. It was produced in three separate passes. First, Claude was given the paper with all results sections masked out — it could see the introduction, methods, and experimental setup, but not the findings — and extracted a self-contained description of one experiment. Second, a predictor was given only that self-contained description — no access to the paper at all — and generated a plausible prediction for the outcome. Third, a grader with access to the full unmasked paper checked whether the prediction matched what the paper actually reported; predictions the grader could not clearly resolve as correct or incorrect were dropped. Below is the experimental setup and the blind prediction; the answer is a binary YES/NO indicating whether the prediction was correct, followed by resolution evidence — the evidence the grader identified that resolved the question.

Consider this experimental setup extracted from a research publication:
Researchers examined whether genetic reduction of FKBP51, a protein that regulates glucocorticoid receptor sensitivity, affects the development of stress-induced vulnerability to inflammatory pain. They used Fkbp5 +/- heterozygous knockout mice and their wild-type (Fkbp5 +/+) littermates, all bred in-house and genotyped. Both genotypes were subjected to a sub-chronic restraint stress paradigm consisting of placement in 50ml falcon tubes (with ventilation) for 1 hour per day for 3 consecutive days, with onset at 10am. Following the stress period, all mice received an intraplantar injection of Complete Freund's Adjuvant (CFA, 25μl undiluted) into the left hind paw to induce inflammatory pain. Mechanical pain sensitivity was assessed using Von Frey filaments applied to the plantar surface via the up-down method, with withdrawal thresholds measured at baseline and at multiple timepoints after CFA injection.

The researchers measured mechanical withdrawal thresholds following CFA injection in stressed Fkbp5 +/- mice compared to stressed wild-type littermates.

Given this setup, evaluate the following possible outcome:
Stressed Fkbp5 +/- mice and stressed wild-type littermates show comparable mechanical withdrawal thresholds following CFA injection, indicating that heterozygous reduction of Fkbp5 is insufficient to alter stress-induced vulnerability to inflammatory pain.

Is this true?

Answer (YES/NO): NO